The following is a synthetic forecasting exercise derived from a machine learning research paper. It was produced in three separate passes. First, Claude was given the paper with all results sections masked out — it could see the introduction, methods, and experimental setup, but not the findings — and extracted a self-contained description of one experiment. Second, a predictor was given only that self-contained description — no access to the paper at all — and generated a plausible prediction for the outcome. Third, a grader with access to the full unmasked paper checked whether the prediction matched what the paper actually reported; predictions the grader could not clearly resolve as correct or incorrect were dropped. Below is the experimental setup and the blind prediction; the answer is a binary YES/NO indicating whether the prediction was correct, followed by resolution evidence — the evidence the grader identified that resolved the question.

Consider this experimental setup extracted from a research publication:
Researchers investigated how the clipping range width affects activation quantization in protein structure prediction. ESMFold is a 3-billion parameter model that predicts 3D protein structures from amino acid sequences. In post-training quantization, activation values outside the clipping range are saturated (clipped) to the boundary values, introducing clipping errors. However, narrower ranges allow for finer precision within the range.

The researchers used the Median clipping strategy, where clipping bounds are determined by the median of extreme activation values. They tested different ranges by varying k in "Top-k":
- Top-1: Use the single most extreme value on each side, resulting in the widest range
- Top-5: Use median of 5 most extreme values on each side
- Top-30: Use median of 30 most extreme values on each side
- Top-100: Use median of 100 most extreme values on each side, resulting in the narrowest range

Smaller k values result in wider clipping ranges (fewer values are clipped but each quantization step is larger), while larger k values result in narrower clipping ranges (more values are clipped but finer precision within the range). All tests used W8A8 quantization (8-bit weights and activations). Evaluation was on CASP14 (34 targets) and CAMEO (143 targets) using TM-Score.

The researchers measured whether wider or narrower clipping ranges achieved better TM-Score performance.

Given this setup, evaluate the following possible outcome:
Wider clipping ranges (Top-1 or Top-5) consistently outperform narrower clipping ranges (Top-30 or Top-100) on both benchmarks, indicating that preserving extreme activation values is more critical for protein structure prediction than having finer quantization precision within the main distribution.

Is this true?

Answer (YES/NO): YES